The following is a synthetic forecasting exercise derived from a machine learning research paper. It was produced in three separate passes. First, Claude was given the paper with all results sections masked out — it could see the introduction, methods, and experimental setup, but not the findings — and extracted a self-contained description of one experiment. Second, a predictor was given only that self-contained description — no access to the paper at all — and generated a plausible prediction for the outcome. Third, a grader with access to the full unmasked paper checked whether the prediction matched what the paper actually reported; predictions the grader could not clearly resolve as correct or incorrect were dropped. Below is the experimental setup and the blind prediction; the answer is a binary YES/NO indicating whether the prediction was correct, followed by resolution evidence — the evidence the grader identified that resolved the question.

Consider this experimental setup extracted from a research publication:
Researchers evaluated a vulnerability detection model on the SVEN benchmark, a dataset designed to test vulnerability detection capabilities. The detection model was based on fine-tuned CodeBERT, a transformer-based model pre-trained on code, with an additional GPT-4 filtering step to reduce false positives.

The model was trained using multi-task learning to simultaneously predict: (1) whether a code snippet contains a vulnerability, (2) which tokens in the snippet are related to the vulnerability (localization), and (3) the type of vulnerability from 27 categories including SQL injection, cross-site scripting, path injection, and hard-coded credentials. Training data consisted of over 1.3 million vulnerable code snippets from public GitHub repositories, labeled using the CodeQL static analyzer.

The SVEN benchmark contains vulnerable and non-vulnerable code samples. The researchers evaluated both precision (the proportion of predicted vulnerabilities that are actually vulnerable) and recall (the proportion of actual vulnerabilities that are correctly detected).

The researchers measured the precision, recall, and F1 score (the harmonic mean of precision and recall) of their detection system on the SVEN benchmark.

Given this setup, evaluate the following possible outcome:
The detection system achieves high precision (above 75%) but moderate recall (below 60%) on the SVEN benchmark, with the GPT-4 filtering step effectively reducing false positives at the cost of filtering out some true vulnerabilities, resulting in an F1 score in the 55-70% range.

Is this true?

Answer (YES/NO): NO